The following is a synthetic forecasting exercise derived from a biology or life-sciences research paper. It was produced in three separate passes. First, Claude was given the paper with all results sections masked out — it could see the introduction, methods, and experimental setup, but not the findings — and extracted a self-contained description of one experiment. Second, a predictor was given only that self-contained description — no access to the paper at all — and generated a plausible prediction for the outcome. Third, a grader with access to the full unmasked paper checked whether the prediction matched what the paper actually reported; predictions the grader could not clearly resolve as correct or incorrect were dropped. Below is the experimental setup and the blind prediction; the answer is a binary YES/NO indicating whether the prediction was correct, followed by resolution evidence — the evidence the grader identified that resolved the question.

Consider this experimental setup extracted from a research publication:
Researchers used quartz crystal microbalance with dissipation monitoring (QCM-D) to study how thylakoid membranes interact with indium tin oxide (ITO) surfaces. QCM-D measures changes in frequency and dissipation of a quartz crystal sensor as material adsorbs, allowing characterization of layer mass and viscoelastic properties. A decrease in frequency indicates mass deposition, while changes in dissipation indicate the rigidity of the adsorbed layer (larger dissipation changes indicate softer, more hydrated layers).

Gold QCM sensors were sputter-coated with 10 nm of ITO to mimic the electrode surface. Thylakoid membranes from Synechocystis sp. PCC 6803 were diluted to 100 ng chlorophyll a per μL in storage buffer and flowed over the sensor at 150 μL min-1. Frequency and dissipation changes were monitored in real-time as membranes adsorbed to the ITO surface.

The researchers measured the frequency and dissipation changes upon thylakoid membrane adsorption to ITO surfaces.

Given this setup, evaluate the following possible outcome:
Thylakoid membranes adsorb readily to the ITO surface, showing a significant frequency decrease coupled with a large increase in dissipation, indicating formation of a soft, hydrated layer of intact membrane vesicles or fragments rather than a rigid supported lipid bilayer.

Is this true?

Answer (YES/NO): YES